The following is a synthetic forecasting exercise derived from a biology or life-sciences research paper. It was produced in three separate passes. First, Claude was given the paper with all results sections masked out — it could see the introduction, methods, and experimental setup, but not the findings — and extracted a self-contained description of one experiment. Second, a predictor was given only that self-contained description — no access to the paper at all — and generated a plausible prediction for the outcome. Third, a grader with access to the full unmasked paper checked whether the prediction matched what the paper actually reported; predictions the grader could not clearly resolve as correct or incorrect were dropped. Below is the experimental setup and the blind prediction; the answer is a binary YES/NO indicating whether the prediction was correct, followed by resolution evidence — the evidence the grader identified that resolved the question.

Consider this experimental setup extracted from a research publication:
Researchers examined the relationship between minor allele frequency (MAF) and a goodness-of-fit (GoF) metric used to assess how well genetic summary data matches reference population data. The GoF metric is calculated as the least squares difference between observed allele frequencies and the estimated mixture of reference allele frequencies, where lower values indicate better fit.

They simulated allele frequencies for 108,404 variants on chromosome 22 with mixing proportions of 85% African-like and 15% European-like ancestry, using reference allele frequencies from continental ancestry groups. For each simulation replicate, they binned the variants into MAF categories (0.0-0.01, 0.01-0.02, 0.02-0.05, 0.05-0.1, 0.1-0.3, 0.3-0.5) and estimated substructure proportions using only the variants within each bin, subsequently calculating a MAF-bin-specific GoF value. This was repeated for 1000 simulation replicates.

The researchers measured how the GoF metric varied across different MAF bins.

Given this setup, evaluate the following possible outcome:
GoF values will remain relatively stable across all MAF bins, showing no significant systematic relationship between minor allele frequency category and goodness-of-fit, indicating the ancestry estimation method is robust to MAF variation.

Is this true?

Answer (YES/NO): NO